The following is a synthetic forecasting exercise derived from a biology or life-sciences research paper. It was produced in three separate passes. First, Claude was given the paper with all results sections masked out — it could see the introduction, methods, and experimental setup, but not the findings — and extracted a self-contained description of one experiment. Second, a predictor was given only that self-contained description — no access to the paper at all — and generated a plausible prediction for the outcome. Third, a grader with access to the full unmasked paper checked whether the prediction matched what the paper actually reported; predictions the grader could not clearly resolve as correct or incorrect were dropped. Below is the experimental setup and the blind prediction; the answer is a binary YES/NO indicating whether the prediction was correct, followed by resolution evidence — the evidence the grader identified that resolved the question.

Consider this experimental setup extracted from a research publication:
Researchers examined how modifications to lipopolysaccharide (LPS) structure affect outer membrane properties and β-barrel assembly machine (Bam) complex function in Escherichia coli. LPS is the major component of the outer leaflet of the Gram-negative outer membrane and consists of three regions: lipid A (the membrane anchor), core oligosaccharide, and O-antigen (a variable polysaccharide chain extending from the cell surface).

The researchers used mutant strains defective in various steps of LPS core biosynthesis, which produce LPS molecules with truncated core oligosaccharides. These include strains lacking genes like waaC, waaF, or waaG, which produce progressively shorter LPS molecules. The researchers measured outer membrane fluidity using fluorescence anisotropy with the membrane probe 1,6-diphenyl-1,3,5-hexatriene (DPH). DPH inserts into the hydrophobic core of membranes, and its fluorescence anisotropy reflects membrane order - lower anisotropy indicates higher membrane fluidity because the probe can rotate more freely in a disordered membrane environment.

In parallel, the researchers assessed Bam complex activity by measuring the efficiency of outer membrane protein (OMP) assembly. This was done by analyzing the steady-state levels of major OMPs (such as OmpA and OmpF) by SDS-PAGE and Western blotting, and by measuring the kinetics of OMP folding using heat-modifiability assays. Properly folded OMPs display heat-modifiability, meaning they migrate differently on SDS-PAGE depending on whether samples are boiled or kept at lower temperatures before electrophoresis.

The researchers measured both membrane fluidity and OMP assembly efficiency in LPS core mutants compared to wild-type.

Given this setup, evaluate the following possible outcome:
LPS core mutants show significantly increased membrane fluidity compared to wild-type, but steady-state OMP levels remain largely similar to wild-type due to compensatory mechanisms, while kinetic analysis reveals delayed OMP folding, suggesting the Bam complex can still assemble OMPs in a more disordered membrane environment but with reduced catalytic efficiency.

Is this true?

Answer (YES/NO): NO